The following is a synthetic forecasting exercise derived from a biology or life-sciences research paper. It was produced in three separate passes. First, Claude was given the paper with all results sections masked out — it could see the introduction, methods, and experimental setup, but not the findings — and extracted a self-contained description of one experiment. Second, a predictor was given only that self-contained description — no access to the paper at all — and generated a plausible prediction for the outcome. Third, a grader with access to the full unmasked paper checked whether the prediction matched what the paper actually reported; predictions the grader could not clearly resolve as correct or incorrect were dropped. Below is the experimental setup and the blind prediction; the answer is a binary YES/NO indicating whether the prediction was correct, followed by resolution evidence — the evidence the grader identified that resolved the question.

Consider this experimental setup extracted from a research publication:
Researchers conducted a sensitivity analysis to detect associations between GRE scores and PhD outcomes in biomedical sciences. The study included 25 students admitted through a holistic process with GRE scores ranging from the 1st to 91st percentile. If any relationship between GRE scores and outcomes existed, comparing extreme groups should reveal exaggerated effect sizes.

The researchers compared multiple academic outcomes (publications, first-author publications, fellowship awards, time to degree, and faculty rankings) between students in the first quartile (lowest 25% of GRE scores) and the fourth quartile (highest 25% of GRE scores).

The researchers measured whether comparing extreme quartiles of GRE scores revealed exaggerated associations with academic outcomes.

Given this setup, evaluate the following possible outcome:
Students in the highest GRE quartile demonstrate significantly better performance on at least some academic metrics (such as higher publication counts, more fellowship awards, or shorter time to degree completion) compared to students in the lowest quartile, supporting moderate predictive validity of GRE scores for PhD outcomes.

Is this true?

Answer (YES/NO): NO